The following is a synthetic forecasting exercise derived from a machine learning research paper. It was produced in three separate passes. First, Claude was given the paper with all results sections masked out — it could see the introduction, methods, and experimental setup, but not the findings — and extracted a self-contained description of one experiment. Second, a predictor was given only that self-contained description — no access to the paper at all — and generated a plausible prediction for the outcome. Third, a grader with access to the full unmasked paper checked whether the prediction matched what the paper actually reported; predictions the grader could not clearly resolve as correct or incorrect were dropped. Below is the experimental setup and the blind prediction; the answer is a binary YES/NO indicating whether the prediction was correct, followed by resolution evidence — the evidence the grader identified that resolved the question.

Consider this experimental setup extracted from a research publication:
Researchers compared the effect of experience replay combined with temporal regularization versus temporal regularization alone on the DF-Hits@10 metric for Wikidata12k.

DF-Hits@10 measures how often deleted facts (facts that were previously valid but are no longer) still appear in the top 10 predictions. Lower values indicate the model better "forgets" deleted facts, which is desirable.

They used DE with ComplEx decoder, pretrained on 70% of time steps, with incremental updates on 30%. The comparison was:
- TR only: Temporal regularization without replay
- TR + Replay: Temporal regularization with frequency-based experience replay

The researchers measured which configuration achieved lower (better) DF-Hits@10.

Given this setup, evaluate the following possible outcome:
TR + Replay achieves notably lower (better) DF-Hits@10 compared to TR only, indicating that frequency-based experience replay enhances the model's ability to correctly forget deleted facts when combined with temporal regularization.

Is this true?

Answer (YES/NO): NO